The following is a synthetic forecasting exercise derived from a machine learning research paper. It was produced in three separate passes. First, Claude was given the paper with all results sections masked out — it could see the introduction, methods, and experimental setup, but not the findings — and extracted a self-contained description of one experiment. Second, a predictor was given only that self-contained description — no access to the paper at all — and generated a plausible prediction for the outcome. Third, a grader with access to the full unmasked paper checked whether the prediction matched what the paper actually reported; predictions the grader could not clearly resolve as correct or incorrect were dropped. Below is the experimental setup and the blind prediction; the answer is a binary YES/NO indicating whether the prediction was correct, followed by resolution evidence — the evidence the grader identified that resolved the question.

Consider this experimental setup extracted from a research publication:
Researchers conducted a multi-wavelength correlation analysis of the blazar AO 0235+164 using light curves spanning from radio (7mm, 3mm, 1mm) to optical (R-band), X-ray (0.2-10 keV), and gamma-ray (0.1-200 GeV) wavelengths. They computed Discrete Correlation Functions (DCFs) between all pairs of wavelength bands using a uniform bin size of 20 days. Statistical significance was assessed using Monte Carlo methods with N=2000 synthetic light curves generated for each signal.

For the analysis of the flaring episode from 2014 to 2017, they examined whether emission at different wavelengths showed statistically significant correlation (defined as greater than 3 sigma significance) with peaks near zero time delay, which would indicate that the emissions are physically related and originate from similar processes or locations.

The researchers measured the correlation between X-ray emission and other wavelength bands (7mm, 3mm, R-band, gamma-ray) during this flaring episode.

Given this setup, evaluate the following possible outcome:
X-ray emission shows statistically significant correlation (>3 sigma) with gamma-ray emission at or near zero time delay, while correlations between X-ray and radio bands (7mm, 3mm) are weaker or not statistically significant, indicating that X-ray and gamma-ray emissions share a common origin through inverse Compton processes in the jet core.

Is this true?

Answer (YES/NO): NO